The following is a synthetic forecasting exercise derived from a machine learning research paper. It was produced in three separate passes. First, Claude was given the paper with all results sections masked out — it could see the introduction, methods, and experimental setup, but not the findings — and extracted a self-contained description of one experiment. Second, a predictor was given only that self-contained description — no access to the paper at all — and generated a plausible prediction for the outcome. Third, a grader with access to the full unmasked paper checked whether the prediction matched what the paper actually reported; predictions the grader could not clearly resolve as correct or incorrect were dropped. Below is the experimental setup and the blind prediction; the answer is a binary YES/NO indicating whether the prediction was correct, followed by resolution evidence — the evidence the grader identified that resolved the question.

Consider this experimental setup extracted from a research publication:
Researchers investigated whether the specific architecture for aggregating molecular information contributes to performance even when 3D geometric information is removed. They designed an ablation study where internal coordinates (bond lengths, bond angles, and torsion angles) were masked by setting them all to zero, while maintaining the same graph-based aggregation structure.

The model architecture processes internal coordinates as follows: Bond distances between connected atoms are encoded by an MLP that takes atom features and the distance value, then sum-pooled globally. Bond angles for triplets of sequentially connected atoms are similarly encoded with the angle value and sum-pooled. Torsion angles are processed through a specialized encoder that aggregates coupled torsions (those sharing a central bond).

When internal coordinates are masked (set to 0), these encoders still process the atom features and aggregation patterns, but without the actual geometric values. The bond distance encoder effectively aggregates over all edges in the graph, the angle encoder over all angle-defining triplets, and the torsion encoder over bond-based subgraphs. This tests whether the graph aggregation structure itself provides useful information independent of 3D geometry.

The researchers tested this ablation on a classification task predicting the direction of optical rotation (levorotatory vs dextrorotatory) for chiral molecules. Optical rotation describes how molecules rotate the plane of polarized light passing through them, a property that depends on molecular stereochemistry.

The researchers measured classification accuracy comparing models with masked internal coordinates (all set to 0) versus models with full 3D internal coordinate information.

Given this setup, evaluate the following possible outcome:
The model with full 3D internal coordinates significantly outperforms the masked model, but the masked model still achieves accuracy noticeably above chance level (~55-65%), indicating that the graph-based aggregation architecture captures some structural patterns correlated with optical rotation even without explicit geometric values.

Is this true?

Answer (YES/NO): NO